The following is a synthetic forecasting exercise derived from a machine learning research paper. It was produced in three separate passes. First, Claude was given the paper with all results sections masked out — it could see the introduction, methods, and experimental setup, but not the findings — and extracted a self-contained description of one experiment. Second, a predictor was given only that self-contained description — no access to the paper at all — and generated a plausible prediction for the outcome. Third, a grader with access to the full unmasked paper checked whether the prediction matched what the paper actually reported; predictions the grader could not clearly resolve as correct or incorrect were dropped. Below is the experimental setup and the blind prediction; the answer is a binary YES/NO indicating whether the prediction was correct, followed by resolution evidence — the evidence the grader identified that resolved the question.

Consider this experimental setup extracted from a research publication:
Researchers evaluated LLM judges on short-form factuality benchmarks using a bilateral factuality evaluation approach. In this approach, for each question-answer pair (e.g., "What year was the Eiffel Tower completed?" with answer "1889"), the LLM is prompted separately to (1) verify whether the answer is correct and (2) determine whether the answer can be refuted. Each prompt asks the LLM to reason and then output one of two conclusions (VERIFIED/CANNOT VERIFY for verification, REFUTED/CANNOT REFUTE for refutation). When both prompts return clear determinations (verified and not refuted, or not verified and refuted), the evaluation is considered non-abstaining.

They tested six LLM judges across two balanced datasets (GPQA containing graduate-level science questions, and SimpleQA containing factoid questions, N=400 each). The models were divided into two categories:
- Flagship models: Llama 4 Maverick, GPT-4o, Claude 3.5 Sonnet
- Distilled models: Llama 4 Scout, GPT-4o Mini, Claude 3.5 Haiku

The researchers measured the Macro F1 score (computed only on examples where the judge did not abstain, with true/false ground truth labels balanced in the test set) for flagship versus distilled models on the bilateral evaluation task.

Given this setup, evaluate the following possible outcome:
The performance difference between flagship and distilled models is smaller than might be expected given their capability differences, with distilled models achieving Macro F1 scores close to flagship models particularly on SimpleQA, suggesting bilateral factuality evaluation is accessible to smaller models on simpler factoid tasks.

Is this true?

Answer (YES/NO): NO